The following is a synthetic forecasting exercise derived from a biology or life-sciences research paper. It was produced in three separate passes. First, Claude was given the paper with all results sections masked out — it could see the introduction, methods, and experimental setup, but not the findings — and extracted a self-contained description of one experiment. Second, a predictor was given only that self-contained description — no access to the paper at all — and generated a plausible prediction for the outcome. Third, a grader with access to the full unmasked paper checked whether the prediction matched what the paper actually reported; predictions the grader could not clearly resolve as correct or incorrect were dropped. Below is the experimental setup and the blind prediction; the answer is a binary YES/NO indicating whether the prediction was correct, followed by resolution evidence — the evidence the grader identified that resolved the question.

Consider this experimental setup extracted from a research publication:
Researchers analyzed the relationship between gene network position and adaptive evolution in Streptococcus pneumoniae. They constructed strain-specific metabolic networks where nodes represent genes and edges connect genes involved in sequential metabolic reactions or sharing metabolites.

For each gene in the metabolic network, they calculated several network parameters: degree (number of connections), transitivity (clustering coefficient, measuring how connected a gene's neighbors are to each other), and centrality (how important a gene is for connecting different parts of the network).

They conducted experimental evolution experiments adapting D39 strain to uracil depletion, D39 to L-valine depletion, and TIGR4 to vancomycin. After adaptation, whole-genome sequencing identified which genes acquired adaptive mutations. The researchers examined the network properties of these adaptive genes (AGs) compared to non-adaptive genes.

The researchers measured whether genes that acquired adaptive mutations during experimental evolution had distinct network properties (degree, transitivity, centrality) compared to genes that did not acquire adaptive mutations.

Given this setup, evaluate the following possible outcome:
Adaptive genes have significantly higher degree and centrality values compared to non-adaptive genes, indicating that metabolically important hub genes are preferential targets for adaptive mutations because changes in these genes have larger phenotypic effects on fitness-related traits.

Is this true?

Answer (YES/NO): NO